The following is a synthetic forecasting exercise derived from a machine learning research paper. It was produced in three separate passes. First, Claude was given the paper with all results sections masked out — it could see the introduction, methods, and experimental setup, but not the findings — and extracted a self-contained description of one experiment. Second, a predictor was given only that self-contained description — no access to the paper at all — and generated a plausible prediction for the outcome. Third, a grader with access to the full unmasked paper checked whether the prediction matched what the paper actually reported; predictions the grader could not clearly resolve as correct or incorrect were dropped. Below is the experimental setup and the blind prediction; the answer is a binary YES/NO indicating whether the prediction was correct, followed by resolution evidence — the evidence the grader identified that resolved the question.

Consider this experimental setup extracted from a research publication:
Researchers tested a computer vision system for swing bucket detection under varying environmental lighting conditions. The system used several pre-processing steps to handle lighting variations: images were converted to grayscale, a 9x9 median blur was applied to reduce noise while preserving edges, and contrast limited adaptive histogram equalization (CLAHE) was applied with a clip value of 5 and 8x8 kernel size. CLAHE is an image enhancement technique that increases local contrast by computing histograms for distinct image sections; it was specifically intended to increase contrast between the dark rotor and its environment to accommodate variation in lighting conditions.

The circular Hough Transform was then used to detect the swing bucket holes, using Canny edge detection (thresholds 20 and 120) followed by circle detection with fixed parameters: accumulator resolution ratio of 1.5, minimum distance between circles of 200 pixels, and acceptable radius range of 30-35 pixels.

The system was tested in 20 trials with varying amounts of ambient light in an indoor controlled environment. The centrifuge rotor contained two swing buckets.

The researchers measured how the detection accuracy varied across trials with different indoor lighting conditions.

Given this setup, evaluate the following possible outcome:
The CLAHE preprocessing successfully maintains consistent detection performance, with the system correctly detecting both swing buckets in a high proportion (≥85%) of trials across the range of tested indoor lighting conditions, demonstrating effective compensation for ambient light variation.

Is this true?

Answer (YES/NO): YES